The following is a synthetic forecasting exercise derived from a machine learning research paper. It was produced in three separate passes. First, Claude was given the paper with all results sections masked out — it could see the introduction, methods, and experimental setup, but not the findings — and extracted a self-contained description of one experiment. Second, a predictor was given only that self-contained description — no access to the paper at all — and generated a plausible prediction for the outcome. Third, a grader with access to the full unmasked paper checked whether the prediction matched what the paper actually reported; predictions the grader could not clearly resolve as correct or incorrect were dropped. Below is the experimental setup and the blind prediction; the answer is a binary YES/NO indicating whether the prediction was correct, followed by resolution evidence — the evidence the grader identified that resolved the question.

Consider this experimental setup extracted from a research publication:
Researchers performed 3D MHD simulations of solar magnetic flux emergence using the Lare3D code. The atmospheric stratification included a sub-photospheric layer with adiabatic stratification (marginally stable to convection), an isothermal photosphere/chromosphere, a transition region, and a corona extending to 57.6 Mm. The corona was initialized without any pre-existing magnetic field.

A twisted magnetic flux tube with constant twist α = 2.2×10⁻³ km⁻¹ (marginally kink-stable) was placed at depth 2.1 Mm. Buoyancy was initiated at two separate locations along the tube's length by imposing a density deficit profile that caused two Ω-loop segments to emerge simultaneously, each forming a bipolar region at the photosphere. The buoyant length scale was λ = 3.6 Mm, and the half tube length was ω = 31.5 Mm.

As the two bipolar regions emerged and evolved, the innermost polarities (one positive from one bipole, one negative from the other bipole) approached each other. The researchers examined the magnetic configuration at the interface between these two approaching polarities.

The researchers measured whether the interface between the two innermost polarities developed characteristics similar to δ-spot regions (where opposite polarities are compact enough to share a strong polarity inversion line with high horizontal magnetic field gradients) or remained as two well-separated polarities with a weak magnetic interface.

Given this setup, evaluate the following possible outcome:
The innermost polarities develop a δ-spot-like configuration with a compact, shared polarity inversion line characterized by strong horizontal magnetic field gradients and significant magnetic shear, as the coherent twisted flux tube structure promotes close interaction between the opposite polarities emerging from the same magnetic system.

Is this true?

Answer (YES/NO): YES